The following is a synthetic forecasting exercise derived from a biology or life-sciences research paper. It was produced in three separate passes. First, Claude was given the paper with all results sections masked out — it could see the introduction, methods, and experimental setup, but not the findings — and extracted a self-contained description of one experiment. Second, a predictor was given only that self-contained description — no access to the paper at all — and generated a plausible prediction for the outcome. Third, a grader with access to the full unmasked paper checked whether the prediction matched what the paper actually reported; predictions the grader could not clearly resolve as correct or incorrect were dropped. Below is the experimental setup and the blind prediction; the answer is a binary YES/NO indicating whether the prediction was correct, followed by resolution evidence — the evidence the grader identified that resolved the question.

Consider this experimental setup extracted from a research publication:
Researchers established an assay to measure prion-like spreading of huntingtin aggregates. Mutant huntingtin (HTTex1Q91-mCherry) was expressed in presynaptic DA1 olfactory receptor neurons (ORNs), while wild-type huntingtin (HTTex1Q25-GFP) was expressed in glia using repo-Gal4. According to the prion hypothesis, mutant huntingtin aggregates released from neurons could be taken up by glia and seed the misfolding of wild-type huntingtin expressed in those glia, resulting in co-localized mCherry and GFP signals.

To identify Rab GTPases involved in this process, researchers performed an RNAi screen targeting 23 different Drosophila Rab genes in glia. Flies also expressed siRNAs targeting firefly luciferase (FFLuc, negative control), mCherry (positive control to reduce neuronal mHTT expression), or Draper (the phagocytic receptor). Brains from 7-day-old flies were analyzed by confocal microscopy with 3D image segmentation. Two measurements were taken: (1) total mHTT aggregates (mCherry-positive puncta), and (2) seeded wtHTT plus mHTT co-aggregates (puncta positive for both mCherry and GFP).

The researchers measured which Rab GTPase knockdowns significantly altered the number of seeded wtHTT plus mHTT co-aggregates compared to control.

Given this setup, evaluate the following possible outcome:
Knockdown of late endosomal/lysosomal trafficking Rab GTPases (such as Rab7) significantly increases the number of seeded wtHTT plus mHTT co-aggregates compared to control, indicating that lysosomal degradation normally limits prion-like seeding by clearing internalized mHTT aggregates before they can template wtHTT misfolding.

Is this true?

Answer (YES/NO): NO